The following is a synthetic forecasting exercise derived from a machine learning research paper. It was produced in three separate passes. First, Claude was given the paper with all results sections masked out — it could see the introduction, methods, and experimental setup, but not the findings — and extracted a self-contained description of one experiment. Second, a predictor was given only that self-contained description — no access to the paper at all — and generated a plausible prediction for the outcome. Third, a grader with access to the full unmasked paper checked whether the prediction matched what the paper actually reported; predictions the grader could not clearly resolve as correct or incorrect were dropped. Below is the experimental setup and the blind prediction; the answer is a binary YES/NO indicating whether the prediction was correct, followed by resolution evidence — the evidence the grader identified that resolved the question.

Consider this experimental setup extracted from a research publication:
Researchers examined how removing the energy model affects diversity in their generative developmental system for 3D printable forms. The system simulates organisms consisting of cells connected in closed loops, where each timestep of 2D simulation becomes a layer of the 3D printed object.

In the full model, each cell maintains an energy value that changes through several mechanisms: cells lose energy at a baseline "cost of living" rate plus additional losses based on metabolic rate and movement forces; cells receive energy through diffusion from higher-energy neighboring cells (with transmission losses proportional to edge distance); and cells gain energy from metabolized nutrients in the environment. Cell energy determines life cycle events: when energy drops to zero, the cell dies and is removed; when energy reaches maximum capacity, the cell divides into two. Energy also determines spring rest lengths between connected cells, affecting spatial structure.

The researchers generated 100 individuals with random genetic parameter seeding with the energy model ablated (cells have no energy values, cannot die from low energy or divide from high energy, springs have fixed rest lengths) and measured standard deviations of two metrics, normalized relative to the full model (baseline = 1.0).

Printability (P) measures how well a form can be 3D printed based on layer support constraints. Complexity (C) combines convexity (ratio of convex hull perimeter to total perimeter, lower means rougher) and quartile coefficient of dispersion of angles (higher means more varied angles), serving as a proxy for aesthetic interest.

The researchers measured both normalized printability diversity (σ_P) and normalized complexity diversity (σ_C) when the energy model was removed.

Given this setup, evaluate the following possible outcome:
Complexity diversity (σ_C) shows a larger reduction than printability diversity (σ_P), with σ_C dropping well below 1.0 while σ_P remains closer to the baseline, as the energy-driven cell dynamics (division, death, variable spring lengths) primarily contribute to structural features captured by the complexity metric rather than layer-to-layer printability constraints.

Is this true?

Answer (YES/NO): NO